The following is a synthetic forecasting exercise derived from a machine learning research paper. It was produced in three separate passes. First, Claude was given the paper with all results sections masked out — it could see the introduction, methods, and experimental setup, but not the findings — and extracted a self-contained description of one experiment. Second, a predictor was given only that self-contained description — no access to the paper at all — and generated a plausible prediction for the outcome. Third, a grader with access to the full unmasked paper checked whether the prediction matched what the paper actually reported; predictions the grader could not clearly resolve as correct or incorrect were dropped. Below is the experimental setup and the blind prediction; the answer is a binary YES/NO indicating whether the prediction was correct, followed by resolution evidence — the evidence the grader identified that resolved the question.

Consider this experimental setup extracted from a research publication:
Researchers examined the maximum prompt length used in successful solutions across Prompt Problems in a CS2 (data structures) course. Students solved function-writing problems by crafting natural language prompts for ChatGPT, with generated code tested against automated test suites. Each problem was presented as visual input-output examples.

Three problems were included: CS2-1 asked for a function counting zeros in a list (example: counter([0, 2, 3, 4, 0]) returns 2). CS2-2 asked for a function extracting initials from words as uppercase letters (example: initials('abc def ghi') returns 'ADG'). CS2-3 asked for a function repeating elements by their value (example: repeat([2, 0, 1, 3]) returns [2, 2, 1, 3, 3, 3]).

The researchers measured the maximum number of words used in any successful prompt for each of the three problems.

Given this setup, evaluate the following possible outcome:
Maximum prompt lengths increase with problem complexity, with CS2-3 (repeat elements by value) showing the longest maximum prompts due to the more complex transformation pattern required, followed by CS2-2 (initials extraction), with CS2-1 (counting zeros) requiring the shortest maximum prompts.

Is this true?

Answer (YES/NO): YES